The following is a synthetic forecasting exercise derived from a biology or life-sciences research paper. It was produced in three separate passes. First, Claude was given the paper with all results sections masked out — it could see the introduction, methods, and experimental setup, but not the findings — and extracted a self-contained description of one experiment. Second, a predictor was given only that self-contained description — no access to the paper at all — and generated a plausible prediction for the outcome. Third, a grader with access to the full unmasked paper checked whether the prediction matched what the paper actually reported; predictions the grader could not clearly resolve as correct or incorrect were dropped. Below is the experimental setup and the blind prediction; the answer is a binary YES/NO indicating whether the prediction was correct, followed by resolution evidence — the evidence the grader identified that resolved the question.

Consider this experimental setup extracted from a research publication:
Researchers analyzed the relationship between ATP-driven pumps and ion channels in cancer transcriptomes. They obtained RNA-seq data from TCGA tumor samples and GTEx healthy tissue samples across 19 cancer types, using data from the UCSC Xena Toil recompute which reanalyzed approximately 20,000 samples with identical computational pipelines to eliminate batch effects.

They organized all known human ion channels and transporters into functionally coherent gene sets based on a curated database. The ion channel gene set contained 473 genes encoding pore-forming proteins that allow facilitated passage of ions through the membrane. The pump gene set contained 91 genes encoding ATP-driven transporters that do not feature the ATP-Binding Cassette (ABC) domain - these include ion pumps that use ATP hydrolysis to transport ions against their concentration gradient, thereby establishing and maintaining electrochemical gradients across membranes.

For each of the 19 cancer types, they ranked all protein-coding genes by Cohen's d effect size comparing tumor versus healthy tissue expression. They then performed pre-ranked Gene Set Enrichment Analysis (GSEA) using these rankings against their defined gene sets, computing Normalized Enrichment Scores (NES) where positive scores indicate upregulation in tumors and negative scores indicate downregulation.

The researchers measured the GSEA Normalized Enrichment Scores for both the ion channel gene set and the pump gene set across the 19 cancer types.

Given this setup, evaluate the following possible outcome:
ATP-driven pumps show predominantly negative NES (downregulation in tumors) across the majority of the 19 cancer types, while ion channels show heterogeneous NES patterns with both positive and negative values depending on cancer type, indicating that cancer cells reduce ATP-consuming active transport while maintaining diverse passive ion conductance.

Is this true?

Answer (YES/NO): NO